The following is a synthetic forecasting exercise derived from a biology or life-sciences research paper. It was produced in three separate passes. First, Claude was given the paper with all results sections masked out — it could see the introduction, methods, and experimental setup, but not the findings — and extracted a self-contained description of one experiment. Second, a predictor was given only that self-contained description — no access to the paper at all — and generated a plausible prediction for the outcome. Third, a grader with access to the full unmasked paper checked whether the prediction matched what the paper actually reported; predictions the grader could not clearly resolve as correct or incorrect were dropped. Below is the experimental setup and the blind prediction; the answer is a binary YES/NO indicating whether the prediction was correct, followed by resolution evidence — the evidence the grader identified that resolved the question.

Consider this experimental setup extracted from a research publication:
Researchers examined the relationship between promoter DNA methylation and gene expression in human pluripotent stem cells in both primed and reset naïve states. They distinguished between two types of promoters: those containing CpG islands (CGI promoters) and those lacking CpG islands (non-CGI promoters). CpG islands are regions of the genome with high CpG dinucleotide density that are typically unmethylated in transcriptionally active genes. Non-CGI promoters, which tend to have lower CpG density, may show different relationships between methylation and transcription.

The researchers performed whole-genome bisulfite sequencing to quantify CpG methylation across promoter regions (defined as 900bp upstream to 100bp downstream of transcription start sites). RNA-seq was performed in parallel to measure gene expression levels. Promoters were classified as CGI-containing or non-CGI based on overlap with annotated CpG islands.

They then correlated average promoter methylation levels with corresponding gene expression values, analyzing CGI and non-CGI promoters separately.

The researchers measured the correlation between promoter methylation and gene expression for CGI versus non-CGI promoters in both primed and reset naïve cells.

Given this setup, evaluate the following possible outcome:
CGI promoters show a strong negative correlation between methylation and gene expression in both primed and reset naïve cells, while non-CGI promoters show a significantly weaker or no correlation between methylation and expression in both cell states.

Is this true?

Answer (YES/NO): NO